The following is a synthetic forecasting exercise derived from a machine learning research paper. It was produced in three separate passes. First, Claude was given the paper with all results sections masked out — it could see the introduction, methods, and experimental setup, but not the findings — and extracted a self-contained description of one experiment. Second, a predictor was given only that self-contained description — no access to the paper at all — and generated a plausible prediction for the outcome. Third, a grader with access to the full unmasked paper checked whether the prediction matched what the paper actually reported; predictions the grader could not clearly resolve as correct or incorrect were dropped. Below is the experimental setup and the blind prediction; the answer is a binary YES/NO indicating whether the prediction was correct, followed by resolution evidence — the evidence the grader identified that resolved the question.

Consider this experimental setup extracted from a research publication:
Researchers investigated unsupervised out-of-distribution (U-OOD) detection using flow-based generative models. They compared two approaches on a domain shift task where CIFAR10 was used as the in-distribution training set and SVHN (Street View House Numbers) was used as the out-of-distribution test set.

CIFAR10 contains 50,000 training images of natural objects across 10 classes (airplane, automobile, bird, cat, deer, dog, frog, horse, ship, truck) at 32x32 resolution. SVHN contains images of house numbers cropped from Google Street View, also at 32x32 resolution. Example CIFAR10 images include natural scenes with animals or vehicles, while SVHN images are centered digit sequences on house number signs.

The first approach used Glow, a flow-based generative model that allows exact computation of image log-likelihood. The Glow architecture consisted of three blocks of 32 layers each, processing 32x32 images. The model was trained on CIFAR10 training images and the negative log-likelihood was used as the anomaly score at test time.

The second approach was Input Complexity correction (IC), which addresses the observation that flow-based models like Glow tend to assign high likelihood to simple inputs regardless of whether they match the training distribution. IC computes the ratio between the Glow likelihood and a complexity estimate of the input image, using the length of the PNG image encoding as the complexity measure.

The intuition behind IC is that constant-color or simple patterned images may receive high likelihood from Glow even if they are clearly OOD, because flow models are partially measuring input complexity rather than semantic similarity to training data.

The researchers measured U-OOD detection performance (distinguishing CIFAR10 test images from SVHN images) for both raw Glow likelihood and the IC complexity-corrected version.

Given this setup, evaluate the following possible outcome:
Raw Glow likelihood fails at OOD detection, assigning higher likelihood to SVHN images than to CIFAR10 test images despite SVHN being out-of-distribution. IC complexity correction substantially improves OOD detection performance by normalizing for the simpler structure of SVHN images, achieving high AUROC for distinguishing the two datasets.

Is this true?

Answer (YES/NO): YES